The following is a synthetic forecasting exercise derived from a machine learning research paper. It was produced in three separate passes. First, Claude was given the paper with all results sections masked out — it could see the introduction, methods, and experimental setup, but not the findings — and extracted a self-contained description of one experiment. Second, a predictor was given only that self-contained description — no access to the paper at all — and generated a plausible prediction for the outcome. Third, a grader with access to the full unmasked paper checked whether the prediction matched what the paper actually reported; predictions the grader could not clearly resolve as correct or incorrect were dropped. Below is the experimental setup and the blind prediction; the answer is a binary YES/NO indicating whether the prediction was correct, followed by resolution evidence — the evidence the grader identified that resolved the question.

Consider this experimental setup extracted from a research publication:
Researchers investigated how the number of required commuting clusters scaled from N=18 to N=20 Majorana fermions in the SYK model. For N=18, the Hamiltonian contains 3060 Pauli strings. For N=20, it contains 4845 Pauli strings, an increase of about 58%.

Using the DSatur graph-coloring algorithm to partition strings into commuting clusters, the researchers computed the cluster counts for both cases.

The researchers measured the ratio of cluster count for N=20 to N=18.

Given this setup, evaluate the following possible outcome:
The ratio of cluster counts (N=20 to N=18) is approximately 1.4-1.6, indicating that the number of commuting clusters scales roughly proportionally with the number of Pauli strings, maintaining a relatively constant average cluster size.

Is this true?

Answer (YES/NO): NO